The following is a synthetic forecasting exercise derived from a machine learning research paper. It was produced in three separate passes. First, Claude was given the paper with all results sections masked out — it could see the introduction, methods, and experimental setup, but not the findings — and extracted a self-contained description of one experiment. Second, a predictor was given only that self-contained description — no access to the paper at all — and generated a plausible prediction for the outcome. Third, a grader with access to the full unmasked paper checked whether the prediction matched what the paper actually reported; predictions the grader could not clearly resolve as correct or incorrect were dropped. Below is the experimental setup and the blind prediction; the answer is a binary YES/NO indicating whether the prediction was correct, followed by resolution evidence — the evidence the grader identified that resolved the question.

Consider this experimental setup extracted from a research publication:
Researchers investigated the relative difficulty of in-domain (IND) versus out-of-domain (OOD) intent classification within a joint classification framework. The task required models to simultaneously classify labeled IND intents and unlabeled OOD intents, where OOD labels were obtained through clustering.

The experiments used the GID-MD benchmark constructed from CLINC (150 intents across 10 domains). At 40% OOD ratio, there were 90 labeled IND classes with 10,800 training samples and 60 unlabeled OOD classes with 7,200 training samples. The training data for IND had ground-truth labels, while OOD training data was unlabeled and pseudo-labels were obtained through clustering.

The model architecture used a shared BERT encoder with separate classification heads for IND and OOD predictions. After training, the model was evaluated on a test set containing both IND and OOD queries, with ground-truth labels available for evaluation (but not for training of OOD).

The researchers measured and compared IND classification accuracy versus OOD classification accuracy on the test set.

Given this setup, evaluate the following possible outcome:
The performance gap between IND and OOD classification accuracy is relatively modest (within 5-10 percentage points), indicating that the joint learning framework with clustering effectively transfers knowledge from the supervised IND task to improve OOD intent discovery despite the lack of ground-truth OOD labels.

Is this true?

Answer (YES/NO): YES